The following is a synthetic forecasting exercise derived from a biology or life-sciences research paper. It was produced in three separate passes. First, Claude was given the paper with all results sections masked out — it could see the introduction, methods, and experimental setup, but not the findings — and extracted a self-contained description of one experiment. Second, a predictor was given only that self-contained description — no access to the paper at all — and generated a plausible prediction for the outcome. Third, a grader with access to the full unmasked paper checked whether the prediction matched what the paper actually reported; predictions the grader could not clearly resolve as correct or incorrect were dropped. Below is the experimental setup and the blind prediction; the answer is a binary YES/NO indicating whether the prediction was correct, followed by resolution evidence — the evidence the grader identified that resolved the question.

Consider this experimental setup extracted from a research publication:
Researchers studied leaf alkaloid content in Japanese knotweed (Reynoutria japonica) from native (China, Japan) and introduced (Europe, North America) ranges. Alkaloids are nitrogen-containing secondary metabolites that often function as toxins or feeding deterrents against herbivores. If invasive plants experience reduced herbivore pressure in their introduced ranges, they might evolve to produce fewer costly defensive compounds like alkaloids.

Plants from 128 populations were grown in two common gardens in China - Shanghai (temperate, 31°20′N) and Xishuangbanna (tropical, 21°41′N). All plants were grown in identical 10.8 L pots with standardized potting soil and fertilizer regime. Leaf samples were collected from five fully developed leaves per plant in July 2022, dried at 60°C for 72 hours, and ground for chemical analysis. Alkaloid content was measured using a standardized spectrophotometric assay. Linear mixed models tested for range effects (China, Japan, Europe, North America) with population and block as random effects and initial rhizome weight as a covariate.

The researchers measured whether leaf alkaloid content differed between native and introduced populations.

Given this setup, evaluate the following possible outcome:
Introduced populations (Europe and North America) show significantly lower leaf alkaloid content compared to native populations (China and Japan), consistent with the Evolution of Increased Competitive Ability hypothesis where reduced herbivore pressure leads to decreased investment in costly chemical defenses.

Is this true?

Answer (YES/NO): NO